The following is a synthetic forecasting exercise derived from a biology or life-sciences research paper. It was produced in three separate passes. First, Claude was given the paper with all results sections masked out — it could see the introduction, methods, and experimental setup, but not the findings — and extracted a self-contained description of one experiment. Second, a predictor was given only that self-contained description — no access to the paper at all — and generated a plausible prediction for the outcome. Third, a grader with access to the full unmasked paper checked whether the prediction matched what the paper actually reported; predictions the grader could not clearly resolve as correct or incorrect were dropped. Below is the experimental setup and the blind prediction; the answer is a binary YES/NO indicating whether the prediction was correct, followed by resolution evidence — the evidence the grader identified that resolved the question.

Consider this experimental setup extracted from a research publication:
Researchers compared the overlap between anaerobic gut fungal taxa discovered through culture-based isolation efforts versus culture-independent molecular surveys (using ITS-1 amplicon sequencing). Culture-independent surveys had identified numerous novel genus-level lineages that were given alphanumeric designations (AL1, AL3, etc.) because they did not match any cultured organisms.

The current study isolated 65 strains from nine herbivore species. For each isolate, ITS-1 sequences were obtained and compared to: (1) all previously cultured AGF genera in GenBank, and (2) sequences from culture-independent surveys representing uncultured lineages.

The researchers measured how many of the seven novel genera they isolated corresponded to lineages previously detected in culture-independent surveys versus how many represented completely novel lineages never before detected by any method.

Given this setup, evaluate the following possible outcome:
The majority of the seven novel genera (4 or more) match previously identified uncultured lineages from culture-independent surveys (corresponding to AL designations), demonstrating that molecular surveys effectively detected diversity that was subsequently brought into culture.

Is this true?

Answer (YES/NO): NO